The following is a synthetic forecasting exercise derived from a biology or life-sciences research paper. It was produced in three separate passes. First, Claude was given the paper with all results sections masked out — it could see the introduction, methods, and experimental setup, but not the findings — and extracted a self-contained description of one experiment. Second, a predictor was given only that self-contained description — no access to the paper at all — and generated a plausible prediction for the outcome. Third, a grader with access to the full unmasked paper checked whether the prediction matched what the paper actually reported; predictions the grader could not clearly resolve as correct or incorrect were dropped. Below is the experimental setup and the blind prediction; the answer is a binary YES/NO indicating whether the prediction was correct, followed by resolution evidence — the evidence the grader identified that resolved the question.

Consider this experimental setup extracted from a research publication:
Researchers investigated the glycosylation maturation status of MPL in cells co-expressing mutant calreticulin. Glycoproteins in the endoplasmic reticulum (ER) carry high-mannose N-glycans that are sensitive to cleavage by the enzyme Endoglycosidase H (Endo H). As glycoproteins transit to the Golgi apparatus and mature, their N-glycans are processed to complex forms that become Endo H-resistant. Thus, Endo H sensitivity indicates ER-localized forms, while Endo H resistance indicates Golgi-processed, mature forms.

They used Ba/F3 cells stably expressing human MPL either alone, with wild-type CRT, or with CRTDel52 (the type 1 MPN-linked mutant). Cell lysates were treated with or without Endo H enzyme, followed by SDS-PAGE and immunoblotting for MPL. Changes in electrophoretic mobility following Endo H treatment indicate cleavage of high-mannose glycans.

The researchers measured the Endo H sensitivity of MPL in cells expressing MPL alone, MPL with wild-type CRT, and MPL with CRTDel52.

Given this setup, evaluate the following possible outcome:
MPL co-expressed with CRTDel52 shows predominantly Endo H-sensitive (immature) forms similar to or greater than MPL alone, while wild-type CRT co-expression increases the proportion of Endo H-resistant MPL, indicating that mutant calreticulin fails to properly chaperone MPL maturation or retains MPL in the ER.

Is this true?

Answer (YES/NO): NO